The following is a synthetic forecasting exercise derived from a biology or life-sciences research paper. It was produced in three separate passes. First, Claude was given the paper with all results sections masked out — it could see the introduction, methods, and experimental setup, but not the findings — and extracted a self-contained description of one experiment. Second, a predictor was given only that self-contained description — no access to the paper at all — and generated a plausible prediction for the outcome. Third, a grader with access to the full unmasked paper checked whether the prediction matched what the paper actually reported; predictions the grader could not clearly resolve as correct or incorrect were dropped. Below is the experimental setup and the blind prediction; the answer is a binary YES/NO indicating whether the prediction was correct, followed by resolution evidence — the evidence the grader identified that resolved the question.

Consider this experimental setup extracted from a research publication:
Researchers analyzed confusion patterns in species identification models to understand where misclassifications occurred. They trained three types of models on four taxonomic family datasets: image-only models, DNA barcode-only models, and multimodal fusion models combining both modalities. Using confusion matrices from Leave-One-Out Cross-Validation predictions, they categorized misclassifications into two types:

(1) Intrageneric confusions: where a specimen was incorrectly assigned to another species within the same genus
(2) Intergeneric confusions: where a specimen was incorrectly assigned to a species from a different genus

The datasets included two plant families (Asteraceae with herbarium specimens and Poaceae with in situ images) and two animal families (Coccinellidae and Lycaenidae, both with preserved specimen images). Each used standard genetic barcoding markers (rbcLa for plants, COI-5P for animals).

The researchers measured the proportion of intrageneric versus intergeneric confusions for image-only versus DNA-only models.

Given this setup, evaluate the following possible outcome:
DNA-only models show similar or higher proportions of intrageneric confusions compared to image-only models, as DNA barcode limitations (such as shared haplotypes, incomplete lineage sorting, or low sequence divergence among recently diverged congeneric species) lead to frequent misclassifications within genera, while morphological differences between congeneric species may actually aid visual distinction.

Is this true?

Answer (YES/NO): YES